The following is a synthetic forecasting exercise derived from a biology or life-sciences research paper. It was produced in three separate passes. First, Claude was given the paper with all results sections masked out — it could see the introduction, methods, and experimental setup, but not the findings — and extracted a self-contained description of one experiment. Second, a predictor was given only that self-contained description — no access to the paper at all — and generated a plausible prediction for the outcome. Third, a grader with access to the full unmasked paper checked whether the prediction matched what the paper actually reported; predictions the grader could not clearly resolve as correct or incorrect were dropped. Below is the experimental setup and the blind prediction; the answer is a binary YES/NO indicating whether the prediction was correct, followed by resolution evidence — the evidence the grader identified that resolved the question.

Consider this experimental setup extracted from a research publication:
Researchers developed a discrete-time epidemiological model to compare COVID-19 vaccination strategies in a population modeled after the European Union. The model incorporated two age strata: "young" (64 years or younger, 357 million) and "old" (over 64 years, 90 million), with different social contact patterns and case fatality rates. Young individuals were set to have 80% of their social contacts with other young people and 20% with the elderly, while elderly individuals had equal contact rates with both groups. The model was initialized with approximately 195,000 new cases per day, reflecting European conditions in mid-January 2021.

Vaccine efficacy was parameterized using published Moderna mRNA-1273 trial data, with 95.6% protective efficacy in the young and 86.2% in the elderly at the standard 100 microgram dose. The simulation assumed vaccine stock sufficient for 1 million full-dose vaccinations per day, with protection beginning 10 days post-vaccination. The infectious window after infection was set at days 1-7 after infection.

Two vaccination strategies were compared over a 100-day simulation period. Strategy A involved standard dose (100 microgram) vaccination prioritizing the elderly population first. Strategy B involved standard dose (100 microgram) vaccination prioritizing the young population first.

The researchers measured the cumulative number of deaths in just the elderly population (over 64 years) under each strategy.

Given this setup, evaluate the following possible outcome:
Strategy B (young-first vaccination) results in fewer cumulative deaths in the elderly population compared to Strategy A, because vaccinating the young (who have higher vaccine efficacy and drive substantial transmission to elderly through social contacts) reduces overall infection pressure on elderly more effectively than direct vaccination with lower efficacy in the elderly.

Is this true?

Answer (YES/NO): NO